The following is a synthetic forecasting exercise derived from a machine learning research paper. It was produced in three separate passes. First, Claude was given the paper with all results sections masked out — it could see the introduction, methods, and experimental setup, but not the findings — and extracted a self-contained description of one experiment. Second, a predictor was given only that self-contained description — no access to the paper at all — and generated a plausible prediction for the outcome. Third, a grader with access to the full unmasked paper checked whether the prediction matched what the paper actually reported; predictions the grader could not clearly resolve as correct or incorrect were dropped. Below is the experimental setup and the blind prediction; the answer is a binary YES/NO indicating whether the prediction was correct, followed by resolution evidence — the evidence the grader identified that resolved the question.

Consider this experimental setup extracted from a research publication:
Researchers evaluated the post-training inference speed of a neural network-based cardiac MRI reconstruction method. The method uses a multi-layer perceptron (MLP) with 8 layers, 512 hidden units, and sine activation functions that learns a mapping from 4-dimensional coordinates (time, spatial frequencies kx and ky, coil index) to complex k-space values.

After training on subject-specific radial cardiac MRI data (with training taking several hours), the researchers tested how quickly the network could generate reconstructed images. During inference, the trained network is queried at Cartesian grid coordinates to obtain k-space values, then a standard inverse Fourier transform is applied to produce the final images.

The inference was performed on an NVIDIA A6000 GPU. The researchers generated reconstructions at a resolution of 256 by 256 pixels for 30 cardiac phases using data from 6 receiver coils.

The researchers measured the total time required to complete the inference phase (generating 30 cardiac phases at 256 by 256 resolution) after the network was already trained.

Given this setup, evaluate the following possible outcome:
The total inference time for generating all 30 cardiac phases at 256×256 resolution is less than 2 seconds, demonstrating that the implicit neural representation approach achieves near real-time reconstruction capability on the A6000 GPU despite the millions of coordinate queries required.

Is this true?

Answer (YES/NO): NO